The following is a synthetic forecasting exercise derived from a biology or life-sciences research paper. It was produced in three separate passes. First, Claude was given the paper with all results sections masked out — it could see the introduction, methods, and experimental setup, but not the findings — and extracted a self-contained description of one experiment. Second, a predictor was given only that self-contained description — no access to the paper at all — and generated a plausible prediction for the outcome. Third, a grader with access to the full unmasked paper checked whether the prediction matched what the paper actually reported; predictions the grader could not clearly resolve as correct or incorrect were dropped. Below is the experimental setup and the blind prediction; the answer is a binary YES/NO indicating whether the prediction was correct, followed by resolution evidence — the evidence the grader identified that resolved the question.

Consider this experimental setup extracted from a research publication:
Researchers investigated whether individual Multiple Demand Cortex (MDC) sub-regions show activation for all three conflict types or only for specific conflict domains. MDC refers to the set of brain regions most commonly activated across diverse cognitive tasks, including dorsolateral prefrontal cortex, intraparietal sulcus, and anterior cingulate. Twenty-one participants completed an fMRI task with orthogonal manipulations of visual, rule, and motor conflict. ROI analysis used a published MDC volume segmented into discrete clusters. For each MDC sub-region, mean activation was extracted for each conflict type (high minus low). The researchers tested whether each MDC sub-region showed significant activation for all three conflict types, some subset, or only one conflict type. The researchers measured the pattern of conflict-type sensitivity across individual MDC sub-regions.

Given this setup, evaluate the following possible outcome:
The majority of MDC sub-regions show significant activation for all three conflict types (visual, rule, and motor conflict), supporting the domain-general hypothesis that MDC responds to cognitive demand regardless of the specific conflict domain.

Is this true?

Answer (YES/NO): YES